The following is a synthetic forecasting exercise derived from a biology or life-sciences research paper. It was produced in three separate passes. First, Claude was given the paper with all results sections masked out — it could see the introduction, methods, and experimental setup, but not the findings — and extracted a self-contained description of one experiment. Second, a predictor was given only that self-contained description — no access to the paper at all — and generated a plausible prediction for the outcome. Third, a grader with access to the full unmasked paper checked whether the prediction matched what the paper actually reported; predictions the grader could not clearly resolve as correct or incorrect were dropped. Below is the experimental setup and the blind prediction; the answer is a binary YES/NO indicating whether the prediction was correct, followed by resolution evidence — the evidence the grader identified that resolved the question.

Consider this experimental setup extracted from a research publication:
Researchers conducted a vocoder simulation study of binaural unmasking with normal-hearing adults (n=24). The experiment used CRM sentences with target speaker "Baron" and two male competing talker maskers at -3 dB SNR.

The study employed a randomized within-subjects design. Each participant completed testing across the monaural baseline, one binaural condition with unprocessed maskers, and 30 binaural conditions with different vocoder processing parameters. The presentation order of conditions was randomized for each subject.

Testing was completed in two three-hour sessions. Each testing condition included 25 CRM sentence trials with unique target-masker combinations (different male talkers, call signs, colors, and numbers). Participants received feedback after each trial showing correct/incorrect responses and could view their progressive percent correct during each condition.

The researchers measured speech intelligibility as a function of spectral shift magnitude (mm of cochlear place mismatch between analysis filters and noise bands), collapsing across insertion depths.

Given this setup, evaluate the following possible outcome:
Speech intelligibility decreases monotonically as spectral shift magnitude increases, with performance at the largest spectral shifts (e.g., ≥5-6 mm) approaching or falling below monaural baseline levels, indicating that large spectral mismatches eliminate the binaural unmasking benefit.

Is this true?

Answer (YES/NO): YES